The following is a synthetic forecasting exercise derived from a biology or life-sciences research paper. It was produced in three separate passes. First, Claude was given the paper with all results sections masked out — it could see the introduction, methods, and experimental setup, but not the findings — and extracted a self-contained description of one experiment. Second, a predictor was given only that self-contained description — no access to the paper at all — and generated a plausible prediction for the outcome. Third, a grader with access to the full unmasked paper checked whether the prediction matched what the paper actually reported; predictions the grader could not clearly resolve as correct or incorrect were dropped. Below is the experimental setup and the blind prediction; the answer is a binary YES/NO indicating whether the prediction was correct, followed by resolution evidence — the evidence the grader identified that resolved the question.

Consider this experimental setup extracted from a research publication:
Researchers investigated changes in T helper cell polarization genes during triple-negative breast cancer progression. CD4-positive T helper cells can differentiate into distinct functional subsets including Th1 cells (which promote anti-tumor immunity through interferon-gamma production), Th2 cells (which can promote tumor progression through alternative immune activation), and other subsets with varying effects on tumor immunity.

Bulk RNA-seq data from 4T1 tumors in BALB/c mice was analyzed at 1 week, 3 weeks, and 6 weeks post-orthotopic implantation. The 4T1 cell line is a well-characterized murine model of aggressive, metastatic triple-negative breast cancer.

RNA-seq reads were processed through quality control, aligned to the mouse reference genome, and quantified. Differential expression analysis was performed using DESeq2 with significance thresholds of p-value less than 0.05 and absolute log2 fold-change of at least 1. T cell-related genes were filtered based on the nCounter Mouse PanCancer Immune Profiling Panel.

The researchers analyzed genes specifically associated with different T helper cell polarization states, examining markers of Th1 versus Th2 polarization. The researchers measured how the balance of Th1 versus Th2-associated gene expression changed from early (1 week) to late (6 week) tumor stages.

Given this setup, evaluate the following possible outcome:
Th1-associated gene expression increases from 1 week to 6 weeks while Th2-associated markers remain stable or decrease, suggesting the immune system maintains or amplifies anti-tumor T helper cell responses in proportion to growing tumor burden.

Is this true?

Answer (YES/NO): NO